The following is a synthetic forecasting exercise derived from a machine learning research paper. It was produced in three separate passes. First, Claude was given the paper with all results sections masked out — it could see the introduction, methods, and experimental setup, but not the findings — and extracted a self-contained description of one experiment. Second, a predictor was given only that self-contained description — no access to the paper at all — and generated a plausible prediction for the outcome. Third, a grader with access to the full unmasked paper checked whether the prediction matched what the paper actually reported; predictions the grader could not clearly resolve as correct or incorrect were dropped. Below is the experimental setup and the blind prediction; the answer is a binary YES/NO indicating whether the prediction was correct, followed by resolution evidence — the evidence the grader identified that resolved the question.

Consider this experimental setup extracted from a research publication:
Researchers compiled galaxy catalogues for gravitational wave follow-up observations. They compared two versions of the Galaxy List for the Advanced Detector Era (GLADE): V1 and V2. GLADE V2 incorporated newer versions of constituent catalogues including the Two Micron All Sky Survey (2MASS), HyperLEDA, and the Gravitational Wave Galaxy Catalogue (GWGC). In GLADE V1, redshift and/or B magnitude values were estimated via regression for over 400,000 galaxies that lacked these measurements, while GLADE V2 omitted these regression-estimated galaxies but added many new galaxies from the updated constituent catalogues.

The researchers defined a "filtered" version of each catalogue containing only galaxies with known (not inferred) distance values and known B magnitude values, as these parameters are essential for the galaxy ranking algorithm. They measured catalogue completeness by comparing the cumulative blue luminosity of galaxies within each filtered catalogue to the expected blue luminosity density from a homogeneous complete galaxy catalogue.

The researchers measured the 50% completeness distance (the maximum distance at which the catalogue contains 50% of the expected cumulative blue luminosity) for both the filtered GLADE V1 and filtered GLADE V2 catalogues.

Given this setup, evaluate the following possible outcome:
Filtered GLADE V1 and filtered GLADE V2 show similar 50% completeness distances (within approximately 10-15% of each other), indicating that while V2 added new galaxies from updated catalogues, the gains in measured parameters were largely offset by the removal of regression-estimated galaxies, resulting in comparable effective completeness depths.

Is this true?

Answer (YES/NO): YES